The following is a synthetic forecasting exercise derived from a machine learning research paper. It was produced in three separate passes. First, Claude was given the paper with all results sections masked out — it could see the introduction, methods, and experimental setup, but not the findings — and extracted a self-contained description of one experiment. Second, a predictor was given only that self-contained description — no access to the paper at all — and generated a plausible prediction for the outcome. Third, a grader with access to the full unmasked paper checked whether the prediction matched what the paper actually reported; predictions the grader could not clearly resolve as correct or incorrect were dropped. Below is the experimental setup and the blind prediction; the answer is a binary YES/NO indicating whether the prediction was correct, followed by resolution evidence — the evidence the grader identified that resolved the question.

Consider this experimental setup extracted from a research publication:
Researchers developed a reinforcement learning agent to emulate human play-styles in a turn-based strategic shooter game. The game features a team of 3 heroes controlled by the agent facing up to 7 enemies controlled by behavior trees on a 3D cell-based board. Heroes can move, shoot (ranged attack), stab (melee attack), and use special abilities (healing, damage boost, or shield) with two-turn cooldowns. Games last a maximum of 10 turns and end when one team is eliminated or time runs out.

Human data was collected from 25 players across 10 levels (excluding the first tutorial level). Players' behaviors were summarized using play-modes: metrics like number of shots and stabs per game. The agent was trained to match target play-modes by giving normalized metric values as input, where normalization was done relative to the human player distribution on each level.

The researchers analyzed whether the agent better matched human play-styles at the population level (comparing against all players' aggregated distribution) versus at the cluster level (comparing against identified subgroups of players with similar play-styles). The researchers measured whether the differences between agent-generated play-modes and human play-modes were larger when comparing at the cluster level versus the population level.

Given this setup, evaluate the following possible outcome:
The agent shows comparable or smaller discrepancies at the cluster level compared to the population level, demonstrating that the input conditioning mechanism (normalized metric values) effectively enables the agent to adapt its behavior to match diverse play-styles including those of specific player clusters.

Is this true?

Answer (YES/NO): NO